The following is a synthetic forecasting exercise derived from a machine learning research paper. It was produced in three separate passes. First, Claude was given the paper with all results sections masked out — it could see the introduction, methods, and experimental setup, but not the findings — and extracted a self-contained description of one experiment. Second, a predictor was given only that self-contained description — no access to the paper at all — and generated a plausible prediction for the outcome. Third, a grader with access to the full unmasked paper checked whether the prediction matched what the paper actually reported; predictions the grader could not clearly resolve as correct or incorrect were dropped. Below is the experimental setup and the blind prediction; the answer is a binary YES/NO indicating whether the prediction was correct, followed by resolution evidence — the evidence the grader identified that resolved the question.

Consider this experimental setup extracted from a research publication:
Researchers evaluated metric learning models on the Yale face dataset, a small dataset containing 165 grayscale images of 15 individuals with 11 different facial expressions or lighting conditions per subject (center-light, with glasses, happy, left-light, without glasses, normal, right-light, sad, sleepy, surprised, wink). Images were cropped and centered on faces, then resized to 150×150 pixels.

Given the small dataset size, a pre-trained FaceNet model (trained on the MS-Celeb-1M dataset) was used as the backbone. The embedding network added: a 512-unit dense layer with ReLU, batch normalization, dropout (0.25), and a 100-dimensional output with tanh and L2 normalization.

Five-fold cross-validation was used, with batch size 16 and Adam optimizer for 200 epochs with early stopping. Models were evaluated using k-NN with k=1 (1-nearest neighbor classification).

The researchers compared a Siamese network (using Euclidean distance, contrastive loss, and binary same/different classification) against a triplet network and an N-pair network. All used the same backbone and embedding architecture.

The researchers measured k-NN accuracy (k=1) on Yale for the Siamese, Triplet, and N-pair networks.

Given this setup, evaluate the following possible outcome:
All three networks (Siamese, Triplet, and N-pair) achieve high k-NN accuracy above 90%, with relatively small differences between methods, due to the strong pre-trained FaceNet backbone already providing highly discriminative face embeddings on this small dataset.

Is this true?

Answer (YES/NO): YES